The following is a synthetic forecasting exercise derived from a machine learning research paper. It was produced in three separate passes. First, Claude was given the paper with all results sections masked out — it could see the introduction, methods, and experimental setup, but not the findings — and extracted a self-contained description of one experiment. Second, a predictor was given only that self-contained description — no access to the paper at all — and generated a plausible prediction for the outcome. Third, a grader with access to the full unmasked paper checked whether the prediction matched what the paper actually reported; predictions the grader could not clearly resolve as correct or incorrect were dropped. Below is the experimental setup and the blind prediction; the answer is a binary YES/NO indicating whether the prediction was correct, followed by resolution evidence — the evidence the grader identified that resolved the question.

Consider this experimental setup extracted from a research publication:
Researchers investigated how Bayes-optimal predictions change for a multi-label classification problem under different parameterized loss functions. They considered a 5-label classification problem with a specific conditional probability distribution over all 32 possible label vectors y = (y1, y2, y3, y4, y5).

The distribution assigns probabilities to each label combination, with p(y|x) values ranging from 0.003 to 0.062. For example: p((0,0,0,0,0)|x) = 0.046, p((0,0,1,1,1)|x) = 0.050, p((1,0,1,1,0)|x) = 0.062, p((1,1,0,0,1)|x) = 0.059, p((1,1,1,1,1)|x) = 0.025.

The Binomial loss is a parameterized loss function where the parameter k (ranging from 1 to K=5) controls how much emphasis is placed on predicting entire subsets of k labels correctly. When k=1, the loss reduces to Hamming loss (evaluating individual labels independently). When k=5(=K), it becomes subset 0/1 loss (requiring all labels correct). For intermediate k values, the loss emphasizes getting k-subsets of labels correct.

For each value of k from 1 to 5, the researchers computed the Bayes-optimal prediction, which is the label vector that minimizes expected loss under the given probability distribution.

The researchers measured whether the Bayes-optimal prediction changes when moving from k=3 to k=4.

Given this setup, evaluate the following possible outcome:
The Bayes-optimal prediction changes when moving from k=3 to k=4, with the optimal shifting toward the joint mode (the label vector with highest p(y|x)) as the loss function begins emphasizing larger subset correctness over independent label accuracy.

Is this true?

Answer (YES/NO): NO